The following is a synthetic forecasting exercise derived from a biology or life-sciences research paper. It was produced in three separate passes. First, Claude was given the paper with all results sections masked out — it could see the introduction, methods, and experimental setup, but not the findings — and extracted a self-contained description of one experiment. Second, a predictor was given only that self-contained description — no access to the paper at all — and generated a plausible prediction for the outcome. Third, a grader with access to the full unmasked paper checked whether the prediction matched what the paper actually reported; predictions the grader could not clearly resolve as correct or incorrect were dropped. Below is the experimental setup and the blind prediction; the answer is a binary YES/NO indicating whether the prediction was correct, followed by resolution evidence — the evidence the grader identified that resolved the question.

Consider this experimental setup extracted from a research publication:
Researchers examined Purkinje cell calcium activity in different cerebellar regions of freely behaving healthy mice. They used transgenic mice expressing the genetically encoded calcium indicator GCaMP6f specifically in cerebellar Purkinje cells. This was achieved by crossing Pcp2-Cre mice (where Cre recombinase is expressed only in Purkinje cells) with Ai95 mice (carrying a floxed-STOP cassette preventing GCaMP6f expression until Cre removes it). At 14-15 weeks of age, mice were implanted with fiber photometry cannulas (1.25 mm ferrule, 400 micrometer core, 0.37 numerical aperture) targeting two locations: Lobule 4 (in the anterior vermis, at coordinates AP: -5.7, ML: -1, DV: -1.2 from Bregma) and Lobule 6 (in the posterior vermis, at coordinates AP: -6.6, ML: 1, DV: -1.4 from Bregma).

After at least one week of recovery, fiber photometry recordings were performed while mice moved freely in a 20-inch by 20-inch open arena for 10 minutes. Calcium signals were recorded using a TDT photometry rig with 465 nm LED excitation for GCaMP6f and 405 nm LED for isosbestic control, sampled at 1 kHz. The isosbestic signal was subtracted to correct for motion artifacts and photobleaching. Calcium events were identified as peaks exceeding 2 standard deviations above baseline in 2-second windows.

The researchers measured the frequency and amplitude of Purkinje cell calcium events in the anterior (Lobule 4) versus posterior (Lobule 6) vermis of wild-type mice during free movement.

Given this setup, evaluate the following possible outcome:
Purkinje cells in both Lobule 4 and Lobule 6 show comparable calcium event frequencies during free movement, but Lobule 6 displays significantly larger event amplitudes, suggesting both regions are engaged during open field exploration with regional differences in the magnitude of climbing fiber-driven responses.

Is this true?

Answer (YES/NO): NO